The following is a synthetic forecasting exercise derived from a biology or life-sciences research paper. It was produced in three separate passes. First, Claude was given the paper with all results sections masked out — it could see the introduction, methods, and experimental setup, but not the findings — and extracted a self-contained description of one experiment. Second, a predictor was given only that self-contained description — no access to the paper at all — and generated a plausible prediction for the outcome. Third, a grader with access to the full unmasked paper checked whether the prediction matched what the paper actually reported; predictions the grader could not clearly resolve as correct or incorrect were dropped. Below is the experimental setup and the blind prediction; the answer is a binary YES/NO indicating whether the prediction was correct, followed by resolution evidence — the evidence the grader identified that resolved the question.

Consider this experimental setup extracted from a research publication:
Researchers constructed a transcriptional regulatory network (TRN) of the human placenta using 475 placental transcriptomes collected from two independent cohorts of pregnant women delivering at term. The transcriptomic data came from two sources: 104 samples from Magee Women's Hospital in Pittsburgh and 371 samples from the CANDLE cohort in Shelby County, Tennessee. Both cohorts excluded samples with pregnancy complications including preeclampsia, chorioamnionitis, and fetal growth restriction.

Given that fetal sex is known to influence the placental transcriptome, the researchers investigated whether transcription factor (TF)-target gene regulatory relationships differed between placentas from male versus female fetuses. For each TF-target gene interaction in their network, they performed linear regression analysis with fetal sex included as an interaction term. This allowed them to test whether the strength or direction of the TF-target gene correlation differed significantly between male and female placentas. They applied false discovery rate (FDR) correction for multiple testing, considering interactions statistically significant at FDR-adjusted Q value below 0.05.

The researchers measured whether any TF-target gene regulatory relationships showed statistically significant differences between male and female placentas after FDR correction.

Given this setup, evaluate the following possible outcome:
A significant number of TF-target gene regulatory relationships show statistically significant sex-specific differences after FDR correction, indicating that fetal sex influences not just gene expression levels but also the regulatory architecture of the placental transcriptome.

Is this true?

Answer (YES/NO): YES